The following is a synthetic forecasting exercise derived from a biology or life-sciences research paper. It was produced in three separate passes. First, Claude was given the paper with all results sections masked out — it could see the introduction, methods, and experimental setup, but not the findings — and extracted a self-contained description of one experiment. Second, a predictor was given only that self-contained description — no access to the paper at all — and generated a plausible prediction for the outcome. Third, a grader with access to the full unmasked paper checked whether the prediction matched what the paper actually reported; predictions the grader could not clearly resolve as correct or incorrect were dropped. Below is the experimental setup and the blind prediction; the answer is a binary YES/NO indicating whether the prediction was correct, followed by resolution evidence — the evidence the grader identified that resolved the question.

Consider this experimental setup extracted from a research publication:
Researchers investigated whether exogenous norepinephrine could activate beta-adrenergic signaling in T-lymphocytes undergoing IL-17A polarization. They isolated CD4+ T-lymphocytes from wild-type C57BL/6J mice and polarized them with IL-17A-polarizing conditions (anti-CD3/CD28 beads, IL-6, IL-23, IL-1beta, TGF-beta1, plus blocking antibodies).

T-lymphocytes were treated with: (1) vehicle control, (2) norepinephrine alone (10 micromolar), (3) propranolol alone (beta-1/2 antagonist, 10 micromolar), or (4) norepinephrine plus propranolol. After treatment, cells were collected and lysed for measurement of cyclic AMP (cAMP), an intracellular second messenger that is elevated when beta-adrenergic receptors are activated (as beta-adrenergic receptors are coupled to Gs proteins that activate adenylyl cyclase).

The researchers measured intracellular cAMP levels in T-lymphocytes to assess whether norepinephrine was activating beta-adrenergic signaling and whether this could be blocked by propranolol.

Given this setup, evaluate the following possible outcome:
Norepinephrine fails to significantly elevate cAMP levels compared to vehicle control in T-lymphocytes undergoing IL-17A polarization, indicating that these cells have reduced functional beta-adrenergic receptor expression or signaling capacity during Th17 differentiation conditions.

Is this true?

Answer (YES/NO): NO